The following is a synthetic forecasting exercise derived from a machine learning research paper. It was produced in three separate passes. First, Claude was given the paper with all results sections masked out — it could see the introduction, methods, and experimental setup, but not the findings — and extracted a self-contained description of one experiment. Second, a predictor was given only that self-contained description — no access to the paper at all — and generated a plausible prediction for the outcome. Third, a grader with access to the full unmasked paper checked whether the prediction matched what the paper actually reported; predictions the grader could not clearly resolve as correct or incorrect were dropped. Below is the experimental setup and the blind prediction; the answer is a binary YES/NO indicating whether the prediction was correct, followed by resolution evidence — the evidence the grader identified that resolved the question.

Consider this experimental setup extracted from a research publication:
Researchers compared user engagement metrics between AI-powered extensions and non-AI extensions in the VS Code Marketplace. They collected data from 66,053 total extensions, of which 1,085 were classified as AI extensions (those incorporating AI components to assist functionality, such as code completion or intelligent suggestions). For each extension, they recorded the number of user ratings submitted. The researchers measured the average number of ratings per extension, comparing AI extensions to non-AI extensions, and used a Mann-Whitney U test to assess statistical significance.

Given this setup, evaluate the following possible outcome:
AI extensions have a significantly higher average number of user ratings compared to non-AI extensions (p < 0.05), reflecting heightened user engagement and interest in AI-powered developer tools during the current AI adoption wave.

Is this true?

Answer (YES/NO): YES